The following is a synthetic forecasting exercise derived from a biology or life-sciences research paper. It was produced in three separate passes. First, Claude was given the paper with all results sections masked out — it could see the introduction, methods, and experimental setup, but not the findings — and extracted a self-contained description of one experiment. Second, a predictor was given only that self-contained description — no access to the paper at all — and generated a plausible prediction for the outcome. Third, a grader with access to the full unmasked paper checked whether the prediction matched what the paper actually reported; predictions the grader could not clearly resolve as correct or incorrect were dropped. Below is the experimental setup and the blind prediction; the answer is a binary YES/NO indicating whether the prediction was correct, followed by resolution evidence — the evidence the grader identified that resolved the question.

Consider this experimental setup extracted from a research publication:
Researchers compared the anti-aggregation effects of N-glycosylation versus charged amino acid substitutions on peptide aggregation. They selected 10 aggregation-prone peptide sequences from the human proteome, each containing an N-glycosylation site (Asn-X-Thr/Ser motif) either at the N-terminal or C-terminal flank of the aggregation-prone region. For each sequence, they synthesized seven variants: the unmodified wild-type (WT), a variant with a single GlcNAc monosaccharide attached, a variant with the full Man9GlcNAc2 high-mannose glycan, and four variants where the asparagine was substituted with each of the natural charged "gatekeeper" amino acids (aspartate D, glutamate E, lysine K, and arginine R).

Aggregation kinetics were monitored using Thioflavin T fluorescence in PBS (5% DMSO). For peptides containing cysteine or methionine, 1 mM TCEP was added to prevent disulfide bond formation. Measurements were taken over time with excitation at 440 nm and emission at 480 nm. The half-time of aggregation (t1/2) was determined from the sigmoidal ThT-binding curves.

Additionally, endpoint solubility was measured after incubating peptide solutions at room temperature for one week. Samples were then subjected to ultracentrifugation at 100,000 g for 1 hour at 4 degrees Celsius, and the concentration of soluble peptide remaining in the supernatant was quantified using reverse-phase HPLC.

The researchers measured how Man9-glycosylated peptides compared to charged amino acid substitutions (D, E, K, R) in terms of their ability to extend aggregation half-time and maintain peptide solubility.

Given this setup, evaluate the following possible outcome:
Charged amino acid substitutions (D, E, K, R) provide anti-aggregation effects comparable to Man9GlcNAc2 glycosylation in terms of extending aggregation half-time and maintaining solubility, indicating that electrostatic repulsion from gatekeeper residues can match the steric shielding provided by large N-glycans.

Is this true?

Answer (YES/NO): NO